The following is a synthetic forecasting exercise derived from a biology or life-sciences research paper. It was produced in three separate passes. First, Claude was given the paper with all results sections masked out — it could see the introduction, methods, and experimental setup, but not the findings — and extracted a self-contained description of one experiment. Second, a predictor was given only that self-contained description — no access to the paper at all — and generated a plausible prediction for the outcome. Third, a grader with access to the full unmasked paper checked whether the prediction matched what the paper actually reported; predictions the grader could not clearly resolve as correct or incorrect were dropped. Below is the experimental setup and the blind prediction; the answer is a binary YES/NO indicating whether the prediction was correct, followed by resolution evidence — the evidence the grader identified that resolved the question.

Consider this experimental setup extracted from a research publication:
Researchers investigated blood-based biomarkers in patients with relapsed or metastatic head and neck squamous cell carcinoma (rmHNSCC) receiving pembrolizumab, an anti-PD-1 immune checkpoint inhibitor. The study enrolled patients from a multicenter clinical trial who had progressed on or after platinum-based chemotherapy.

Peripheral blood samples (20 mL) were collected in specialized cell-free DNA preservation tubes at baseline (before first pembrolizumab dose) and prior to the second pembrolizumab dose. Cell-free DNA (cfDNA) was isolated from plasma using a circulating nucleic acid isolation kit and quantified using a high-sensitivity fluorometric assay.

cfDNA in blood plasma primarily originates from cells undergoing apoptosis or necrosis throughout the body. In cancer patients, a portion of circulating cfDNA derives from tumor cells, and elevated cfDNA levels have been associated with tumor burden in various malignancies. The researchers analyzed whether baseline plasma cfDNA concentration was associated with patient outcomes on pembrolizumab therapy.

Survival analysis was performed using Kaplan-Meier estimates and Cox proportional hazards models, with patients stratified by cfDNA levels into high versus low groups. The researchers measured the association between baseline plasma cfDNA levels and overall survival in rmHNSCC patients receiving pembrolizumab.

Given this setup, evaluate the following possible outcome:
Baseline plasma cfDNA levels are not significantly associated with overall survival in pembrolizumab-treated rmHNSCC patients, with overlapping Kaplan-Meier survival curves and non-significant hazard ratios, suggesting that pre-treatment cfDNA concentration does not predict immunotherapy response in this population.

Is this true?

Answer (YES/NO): NO